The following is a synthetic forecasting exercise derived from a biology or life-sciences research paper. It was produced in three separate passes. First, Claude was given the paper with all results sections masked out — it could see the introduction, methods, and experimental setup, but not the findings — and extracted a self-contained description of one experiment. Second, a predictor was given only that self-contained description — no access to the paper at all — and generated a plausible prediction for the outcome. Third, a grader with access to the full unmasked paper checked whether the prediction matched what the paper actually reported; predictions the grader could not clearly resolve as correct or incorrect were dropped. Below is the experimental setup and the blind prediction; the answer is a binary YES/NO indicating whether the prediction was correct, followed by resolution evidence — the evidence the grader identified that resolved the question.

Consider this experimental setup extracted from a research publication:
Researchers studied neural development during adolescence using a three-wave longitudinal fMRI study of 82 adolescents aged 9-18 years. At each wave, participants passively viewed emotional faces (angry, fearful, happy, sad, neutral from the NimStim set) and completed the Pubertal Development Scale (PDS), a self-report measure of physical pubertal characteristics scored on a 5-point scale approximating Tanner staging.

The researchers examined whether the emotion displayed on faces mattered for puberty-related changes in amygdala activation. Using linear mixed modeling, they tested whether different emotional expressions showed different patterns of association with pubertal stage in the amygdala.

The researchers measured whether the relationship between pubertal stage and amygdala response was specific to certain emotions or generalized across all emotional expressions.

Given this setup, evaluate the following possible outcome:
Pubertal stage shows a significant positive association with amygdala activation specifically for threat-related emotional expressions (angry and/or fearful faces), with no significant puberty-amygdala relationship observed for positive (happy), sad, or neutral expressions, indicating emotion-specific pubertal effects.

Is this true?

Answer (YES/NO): NO